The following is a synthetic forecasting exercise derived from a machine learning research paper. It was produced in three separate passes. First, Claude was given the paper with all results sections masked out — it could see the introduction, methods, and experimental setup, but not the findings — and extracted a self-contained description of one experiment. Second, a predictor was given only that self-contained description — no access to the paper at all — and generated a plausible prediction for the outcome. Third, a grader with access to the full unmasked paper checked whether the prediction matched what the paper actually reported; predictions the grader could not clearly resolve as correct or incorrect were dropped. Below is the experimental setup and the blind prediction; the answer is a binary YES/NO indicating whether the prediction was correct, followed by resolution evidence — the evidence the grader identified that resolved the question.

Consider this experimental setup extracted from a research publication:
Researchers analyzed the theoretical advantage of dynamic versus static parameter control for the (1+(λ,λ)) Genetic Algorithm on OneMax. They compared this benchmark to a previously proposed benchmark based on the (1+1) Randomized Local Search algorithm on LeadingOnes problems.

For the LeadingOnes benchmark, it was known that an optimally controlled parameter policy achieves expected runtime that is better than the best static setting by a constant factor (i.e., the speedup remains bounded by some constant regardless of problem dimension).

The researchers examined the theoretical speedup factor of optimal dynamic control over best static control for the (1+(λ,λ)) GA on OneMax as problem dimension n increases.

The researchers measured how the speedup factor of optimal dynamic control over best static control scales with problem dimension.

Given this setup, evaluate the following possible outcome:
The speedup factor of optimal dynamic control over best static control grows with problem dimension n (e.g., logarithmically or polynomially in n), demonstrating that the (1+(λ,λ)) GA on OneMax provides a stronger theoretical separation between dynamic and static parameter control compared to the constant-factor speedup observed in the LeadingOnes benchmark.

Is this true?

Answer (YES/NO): YES